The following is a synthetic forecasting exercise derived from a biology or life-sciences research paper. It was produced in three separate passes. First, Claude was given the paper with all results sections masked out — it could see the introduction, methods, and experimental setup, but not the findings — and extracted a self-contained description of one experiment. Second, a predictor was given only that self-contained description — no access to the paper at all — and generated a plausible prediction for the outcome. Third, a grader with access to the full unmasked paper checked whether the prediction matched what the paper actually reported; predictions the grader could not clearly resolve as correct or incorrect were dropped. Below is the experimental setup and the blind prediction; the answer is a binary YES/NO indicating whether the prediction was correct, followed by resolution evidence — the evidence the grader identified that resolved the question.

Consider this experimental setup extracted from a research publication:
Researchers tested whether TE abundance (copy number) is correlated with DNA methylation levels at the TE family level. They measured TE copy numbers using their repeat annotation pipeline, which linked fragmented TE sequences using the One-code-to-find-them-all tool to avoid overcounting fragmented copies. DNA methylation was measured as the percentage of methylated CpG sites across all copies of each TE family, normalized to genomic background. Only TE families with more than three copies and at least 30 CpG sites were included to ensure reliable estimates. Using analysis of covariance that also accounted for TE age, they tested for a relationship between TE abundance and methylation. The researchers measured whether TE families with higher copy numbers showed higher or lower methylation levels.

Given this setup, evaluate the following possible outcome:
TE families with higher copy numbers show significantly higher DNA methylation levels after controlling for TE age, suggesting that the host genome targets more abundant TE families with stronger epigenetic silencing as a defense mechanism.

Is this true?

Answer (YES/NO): NO